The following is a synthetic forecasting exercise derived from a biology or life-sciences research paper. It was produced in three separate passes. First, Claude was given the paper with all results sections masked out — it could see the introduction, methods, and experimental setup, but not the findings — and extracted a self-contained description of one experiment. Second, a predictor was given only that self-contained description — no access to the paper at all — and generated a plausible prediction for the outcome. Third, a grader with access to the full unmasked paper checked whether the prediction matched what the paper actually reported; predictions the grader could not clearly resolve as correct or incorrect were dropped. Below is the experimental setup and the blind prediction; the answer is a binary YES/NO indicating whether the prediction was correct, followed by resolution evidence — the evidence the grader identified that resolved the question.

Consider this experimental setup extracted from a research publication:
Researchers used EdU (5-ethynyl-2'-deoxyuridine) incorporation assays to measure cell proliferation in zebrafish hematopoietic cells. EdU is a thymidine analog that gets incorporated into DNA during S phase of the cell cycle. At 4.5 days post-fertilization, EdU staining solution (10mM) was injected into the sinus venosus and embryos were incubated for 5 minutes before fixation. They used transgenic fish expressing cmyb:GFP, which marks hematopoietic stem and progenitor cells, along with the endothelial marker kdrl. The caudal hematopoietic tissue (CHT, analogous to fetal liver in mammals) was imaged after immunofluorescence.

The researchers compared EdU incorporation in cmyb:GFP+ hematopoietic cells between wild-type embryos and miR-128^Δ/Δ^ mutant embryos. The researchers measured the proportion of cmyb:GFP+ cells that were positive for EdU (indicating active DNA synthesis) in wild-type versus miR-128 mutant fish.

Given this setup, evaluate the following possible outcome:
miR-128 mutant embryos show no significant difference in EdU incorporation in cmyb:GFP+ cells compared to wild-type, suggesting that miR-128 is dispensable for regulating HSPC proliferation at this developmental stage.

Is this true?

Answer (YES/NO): NO